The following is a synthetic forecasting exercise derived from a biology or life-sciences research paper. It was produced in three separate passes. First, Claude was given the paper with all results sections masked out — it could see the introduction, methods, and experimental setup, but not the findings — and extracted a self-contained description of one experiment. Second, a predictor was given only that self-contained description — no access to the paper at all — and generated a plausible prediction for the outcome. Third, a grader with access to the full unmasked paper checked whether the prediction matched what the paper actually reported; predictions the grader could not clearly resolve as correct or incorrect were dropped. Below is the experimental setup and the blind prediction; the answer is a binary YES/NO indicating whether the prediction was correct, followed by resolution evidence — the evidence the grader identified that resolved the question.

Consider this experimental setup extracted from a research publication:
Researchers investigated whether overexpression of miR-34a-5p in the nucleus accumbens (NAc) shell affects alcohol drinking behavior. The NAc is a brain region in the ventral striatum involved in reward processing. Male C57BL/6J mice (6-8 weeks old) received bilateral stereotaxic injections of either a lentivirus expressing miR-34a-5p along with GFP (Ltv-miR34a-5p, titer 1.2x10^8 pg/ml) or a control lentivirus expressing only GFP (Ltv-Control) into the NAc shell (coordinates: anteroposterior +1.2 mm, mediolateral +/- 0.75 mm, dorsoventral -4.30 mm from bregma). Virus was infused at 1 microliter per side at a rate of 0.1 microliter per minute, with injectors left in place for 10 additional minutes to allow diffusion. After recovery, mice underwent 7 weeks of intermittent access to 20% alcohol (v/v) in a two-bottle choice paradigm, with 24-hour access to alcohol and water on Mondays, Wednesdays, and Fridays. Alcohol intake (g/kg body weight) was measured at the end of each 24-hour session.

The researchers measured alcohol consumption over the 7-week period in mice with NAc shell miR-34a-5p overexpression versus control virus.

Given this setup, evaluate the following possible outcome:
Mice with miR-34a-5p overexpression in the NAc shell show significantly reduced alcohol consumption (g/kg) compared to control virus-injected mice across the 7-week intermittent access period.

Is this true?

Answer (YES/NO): NO